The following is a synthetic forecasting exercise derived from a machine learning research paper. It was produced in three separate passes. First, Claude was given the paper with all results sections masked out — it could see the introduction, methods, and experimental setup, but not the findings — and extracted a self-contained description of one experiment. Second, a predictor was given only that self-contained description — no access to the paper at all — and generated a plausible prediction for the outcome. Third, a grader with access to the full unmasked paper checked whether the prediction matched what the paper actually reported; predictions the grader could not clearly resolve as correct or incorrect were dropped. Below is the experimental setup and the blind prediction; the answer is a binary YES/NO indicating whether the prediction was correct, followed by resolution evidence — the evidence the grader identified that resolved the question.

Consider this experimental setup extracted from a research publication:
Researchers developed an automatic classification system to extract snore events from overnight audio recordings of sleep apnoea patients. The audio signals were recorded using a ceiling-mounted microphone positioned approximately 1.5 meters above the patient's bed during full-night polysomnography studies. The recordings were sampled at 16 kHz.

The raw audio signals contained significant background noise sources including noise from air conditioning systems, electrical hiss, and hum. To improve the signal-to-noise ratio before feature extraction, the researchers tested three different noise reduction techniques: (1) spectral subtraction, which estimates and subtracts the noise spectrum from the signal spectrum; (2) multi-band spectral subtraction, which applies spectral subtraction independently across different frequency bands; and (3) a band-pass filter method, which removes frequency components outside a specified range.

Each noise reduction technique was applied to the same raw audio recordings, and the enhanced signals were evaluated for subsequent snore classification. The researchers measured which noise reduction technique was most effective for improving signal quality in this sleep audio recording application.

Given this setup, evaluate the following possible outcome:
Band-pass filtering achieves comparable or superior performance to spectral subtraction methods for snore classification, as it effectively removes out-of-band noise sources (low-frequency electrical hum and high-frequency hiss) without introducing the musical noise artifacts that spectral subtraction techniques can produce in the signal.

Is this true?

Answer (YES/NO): NO